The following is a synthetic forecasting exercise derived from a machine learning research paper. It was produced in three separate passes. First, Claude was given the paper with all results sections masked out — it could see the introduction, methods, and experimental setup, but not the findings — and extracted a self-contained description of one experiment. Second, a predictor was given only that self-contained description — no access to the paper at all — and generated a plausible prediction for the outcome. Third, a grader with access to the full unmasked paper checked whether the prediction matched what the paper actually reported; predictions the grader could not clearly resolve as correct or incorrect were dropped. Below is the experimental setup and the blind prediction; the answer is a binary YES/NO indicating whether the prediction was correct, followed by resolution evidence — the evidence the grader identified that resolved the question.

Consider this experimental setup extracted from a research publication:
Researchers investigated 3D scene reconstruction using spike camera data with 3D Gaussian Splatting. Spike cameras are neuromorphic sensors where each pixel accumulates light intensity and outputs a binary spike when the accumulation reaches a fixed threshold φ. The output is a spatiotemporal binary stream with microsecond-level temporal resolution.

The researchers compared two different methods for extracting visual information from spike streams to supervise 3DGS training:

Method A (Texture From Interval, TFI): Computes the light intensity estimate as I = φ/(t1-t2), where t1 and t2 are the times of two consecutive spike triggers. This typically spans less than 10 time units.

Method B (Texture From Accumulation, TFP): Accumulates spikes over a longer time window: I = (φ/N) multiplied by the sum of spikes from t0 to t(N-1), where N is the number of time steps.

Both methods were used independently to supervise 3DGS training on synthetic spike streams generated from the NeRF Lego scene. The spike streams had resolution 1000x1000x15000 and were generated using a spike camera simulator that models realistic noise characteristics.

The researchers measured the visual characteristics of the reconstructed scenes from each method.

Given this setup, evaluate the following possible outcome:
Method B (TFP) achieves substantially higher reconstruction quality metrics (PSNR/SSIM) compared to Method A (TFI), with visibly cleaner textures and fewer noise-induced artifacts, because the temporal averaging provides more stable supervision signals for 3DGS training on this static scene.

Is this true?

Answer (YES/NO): NO